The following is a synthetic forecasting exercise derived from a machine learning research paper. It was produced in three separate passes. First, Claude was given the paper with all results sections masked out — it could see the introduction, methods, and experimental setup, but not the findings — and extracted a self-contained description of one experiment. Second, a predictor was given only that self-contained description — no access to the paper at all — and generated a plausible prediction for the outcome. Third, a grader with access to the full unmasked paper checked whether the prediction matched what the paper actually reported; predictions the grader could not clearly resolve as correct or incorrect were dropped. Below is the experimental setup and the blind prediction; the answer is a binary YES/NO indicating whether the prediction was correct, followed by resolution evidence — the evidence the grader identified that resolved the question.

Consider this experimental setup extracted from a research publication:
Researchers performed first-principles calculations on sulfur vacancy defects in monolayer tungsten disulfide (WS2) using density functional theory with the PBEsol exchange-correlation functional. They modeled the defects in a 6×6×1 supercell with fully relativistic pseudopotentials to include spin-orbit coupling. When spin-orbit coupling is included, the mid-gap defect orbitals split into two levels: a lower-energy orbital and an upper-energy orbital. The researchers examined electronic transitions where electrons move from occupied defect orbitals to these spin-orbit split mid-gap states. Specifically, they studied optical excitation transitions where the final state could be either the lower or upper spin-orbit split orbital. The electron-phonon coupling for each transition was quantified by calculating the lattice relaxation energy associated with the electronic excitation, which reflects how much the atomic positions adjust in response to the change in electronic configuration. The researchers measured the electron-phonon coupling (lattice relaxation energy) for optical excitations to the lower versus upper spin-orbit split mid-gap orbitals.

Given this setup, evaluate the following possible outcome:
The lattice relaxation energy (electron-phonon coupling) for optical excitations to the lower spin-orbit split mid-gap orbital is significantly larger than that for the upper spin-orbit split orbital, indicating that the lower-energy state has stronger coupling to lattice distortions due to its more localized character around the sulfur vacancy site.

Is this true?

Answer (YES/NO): NO